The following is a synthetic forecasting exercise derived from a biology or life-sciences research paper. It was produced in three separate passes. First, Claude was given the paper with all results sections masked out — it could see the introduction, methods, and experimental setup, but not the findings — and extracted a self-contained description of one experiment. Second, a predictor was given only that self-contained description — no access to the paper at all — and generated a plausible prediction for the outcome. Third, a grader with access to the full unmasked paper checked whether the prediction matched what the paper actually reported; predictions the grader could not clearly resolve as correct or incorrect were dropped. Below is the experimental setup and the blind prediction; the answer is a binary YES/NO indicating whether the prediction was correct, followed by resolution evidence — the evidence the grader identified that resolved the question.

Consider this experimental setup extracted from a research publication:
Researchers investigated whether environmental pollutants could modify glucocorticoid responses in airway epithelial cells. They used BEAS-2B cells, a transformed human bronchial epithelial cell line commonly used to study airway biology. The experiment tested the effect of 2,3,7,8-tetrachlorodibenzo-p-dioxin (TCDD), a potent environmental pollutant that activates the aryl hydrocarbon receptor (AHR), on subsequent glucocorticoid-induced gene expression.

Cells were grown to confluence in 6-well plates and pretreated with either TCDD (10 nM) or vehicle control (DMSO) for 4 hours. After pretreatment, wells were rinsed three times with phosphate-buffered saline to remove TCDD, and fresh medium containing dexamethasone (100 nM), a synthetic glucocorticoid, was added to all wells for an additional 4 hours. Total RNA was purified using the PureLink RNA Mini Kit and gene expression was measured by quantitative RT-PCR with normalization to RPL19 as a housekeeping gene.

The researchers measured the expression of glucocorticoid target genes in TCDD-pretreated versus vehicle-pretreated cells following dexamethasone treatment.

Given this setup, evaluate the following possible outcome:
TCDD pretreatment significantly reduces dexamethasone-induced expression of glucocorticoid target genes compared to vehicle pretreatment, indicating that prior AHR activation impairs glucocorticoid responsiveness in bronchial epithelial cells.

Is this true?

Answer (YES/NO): NO